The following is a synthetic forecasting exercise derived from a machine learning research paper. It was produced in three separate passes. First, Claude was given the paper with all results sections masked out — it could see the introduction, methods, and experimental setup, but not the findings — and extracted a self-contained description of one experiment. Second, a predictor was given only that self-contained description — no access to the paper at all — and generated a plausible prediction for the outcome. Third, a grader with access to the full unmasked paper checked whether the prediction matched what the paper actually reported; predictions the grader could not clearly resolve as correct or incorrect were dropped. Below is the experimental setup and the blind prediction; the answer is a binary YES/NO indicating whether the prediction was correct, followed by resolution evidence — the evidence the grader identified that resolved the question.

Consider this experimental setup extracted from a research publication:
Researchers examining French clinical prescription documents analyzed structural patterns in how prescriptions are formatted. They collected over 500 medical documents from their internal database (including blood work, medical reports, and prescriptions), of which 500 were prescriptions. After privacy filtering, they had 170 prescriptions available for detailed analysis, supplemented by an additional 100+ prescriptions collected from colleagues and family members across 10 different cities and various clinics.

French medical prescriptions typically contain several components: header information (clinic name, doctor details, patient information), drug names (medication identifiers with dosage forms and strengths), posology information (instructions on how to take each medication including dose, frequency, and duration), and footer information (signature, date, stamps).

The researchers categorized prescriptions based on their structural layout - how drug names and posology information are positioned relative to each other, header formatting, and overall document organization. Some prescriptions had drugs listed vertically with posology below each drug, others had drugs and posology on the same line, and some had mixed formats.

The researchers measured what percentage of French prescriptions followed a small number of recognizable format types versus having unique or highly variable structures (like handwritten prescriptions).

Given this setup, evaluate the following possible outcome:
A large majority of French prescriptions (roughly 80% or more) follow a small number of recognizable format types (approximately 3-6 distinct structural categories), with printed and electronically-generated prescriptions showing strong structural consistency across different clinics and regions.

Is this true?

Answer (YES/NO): YES